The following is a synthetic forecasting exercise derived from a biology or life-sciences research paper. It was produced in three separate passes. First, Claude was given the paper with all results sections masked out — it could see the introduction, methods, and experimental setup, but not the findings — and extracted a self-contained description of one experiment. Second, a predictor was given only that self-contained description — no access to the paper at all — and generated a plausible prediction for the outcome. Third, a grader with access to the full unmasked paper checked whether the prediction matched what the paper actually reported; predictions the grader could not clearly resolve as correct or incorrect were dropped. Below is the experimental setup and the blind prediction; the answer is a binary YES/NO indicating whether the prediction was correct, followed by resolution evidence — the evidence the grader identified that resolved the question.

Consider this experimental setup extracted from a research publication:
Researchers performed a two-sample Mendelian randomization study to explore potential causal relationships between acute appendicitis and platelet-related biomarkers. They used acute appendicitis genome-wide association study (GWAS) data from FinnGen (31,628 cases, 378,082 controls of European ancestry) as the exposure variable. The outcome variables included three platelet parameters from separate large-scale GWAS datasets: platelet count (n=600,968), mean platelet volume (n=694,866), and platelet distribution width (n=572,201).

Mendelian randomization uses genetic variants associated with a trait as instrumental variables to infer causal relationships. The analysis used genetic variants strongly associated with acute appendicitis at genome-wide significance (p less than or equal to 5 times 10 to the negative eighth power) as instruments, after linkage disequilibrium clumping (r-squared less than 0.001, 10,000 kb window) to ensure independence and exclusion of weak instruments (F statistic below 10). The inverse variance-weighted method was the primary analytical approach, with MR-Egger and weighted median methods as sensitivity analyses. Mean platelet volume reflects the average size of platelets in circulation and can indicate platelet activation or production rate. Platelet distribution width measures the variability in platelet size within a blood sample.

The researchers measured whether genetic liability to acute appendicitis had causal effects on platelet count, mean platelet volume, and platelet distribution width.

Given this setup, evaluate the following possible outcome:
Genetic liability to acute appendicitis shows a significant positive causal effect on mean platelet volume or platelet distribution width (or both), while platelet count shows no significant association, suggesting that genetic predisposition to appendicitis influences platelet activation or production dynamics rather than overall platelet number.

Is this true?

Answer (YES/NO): NO